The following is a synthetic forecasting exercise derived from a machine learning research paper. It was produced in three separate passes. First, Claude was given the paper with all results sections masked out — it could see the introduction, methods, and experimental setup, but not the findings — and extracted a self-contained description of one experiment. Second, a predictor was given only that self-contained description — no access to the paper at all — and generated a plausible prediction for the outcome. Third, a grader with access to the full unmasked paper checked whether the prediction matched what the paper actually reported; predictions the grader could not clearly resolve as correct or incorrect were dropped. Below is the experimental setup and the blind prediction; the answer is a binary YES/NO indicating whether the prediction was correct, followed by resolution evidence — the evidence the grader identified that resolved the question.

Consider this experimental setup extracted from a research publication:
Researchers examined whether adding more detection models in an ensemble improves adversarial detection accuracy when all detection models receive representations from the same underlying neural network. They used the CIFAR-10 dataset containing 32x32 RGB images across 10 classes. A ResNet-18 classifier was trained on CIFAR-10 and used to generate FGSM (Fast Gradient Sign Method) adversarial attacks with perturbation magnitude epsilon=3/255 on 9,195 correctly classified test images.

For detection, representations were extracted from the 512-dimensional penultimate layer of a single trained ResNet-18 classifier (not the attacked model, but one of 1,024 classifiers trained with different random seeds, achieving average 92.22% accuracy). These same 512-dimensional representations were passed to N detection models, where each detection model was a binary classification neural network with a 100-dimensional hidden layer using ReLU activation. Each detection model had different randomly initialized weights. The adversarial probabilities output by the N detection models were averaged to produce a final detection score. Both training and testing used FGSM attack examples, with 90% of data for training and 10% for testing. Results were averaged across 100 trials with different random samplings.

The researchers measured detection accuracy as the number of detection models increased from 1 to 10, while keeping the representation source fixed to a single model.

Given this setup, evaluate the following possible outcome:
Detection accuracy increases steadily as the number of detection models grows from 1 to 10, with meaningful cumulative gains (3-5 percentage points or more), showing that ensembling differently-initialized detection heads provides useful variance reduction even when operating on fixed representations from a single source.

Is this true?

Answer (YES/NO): NO